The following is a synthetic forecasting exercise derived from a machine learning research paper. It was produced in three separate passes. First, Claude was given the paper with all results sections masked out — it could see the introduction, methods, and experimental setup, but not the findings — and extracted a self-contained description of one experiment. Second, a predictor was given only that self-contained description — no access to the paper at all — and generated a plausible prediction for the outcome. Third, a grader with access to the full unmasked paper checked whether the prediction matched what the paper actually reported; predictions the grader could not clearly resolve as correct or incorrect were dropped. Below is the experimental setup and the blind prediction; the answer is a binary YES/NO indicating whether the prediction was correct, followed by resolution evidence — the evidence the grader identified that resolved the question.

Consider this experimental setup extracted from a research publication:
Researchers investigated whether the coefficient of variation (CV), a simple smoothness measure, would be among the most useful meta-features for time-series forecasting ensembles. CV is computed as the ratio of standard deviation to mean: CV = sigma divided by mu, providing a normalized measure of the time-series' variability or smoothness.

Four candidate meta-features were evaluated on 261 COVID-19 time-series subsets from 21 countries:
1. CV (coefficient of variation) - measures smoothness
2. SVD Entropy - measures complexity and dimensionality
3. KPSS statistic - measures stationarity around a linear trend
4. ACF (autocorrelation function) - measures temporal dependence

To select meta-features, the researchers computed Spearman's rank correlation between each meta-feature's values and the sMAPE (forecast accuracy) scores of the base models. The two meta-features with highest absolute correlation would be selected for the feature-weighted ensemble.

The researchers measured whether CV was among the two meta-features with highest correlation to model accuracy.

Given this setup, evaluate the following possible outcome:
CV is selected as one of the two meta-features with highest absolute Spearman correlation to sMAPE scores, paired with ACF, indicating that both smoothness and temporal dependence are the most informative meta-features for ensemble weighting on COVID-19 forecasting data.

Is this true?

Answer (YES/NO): NO